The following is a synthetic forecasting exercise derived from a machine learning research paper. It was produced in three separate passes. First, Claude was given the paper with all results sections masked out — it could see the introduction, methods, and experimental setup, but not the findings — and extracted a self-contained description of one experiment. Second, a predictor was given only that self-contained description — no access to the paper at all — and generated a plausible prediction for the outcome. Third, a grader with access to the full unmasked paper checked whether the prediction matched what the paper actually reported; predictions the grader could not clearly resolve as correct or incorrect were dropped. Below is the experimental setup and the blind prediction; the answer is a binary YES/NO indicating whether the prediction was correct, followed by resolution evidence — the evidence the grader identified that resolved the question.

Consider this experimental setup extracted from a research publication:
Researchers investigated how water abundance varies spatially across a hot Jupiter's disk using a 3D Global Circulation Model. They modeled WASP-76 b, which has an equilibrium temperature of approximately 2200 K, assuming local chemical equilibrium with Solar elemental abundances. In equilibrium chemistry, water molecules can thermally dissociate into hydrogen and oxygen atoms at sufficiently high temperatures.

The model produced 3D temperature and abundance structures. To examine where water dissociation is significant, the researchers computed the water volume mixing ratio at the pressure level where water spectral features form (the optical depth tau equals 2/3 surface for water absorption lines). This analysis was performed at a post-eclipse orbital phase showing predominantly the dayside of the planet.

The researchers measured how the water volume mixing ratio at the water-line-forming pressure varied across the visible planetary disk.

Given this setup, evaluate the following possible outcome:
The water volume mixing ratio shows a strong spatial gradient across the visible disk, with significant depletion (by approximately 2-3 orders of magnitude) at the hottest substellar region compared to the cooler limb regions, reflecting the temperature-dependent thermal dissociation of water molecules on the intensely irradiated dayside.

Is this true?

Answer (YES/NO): NO